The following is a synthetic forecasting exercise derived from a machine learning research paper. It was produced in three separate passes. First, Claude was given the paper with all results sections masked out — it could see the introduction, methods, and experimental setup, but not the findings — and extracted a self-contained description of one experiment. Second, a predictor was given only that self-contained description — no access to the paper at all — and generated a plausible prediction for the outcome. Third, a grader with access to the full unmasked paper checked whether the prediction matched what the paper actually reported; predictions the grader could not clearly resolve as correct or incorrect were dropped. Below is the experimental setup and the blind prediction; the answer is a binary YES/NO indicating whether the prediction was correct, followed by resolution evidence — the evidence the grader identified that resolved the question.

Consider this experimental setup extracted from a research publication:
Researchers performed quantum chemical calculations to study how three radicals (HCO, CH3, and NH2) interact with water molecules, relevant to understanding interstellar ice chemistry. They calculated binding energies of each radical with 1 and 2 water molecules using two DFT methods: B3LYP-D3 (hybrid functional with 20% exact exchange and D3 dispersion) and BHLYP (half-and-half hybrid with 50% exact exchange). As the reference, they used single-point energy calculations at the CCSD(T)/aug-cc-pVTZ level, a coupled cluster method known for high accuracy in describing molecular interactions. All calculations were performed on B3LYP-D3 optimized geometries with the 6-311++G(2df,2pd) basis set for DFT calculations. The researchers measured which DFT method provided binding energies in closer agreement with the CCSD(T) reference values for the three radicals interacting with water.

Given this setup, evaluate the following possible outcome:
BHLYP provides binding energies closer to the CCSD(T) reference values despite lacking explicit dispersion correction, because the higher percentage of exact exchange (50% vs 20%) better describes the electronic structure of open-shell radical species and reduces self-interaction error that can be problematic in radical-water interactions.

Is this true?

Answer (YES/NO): NO